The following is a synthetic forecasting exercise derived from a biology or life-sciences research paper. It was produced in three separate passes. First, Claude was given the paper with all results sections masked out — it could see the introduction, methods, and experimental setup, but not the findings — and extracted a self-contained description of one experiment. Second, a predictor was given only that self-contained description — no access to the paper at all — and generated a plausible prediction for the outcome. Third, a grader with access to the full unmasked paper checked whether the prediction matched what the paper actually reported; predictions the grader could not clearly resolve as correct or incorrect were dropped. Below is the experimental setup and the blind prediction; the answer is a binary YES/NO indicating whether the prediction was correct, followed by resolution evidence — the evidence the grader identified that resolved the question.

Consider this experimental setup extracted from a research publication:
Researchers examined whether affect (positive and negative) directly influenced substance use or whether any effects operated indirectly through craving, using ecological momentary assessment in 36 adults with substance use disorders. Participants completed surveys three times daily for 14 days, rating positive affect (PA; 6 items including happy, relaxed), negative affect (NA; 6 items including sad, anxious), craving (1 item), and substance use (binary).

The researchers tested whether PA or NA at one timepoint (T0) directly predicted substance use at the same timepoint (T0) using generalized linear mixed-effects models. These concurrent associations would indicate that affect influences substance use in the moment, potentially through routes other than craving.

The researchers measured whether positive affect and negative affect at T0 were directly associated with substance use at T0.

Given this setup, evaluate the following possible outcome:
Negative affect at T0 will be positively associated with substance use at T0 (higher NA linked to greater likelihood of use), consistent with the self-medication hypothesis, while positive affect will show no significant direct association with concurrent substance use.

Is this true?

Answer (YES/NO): NO